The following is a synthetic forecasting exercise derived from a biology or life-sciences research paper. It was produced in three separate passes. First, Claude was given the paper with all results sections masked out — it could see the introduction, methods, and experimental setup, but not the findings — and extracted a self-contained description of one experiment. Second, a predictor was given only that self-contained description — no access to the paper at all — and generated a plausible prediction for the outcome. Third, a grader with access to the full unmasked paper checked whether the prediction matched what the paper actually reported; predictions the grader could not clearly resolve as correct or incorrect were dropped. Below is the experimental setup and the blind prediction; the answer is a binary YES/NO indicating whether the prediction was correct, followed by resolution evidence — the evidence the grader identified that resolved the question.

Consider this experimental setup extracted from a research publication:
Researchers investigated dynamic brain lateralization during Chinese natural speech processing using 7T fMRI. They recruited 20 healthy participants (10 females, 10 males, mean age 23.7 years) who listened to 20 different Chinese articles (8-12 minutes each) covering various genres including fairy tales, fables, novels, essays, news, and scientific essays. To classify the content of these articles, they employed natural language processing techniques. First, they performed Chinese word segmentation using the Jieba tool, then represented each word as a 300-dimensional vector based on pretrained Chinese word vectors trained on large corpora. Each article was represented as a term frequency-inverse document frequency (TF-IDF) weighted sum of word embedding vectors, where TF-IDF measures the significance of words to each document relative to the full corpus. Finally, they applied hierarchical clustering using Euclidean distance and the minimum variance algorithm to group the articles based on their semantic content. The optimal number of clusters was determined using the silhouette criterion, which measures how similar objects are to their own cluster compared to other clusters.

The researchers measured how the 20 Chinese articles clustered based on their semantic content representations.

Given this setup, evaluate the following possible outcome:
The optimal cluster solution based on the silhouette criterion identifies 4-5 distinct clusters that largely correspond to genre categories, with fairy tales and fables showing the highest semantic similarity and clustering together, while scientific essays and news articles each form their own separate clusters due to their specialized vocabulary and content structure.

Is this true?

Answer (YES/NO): NO